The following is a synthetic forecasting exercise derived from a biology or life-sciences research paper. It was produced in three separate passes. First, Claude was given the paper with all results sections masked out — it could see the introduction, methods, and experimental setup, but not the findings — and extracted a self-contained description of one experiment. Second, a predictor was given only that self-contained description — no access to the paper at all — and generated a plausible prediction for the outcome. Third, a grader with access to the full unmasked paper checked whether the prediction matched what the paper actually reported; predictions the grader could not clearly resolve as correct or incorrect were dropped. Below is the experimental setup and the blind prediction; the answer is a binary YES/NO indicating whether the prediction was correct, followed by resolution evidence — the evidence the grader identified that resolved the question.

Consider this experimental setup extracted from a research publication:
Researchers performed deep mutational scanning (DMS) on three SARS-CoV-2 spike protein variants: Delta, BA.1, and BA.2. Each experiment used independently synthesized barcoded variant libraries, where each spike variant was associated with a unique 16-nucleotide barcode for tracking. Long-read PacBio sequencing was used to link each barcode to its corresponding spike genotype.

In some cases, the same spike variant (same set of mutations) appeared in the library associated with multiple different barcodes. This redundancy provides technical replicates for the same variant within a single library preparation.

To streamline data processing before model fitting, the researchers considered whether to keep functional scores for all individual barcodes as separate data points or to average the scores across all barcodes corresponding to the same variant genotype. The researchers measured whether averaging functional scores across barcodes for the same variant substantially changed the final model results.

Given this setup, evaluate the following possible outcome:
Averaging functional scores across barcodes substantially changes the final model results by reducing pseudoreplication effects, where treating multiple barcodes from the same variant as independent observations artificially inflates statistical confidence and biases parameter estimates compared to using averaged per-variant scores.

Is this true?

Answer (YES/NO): NO